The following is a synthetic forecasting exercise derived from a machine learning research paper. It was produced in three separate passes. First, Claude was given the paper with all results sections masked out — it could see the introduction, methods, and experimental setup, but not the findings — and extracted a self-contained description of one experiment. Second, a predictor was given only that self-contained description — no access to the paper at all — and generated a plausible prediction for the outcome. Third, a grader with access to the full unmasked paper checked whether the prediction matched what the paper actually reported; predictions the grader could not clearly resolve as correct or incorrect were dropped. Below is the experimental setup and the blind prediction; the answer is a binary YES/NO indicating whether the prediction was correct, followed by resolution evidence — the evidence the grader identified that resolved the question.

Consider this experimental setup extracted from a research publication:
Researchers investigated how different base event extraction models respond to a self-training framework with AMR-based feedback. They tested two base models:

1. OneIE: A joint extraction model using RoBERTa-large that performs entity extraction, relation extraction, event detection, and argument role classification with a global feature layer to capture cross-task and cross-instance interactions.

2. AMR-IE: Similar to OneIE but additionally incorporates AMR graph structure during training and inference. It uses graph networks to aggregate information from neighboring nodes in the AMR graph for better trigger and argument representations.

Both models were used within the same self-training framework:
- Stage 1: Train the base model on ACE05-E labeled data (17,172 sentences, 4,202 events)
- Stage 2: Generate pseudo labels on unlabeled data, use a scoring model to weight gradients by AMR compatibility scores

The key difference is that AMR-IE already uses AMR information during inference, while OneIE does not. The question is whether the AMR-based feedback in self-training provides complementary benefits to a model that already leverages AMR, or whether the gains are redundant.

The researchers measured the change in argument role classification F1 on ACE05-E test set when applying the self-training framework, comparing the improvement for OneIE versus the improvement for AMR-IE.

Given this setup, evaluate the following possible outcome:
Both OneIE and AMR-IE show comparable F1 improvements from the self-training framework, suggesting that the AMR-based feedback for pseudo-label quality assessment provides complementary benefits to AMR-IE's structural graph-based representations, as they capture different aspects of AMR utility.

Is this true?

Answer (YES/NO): NO